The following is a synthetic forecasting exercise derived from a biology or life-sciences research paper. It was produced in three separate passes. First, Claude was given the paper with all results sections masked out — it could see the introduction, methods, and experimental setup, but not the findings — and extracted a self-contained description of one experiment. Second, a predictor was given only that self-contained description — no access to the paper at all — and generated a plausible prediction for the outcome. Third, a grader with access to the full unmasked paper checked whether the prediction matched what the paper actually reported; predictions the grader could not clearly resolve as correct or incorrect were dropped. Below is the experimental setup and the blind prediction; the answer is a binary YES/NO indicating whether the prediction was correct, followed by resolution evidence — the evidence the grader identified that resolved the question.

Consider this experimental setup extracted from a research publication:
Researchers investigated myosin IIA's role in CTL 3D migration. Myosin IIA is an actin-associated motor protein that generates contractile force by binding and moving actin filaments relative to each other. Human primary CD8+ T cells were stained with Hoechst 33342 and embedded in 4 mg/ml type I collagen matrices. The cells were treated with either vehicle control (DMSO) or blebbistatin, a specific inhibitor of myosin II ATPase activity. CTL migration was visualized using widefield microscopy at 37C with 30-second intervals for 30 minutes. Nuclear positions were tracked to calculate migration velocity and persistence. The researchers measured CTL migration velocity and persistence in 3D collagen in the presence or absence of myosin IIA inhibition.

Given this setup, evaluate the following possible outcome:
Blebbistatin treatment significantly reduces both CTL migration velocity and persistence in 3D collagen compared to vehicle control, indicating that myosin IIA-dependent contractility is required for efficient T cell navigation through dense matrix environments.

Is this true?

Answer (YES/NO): YES